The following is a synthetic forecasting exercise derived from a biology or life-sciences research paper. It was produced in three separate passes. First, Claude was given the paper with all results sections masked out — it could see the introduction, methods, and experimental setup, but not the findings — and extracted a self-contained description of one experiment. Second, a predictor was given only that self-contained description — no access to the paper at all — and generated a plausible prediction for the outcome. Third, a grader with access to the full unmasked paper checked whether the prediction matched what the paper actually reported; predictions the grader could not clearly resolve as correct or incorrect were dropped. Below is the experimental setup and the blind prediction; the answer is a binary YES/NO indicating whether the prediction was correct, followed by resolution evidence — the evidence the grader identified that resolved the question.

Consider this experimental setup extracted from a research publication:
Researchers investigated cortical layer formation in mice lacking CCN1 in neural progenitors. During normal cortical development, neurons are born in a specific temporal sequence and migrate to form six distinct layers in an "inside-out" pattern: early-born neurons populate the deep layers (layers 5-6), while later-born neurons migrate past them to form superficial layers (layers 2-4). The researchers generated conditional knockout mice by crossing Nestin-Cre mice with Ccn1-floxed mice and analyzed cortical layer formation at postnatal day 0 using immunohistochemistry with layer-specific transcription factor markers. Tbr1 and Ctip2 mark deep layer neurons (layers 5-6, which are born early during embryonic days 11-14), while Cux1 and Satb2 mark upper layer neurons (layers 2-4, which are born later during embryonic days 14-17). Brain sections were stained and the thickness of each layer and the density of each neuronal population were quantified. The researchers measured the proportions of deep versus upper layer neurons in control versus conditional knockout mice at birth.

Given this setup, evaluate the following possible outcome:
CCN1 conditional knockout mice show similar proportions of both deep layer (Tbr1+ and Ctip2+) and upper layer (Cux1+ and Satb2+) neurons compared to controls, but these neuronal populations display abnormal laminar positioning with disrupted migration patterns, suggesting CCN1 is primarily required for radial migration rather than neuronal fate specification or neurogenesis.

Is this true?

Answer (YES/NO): NO